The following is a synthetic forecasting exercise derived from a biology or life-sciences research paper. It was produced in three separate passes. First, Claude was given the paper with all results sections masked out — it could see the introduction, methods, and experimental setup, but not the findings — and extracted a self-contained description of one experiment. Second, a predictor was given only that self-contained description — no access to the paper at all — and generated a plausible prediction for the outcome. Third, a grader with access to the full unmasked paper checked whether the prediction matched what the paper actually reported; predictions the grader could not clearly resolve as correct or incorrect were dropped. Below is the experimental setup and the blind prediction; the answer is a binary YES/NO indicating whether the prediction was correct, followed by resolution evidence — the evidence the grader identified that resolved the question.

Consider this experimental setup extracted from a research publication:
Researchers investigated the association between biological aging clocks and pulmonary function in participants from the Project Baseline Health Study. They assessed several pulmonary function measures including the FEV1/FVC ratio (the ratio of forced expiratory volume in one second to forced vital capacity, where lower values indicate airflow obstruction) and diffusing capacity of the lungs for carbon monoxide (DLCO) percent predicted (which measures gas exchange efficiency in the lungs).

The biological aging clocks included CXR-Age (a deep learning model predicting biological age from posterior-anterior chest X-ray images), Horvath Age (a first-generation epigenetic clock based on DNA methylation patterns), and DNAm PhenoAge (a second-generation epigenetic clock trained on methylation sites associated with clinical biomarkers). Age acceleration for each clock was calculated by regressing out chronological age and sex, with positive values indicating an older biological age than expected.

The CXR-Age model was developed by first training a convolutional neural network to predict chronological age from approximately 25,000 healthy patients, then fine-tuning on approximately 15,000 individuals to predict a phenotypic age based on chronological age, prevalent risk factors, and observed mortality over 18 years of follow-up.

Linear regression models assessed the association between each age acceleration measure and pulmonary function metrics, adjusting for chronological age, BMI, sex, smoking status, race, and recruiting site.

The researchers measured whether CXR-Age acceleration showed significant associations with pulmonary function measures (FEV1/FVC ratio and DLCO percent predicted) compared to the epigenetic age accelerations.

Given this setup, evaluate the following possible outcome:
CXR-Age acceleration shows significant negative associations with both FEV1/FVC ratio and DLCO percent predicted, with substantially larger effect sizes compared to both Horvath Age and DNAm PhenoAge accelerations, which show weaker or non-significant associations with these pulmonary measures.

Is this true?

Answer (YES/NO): YES